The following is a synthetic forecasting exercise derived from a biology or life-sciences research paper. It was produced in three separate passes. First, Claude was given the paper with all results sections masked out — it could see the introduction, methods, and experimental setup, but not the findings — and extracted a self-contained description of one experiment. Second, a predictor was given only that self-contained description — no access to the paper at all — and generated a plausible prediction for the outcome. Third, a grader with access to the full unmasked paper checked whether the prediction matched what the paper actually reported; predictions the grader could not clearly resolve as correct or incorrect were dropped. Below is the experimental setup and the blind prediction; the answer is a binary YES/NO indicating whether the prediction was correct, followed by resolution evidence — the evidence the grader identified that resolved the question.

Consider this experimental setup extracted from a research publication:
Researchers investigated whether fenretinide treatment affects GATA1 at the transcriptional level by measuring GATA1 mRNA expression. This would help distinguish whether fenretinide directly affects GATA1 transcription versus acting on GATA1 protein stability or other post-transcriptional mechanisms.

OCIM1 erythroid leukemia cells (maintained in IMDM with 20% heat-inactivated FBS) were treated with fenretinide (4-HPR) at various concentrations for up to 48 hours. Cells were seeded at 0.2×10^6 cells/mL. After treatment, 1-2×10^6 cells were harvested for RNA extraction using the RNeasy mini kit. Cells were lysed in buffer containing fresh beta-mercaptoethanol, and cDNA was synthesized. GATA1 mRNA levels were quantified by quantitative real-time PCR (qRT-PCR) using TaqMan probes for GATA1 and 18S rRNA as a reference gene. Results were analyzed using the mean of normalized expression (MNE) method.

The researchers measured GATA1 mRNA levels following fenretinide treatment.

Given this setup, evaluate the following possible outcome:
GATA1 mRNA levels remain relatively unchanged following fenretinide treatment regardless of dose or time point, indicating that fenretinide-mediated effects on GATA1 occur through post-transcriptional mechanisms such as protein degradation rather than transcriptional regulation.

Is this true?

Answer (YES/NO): NO